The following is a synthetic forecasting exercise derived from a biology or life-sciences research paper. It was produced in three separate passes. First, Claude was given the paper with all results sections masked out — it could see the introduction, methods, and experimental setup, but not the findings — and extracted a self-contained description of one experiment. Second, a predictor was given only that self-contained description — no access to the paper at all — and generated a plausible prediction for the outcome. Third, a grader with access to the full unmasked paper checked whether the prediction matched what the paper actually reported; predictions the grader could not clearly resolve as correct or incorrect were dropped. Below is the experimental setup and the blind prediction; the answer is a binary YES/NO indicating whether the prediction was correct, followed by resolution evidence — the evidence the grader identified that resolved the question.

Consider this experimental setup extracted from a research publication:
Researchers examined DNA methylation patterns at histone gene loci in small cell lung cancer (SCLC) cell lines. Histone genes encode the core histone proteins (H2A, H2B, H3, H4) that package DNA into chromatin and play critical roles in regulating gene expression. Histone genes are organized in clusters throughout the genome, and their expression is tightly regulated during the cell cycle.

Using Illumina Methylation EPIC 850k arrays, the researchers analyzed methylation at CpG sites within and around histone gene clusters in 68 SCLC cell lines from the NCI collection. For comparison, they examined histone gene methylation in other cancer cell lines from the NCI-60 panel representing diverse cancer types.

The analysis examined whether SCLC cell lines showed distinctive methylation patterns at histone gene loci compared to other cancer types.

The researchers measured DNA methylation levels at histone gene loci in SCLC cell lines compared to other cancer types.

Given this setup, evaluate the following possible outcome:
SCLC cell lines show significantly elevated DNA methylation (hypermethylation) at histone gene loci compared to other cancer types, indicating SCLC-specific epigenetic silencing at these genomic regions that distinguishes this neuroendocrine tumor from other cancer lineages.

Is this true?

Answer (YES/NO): YES